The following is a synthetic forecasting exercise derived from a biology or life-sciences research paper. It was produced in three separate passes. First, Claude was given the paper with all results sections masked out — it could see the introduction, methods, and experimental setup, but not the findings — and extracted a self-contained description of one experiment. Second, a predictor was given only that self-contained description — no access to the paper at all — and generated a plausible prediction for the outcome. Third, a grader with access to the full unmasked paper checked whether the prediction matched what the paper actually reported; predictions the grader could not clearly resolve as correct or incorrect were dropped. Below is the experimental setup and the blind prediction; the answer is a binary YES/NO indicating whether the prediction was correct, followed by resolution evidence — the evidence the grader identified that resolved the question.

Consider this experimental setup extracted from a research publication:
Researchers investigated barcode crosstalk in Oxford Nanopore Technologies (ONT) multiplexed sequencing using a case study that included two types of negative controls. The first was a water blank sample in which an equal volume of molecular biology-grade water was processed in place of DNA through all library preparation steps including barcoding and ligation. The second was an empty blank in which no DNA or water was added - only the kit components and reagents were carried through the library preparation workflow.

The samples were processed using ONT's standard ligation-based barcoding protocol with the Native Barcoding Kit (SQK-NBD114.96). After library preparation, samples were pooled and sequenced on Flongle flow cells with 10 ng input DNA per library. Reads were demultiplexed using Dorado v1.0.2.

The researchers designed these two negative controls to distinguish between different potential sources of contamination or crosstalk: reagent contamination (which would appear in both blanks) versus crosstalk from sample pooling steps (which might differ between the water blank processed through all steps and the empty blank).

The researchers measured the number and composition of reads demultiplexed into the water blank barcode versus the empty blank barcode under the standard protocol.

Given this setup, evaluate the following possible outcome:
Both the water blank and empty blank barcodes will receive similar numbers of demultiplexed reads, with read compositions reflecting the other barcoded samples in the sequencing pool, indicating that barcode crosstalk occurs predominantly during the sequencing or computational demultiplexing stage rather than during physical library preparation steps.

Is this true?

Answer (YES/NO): NO